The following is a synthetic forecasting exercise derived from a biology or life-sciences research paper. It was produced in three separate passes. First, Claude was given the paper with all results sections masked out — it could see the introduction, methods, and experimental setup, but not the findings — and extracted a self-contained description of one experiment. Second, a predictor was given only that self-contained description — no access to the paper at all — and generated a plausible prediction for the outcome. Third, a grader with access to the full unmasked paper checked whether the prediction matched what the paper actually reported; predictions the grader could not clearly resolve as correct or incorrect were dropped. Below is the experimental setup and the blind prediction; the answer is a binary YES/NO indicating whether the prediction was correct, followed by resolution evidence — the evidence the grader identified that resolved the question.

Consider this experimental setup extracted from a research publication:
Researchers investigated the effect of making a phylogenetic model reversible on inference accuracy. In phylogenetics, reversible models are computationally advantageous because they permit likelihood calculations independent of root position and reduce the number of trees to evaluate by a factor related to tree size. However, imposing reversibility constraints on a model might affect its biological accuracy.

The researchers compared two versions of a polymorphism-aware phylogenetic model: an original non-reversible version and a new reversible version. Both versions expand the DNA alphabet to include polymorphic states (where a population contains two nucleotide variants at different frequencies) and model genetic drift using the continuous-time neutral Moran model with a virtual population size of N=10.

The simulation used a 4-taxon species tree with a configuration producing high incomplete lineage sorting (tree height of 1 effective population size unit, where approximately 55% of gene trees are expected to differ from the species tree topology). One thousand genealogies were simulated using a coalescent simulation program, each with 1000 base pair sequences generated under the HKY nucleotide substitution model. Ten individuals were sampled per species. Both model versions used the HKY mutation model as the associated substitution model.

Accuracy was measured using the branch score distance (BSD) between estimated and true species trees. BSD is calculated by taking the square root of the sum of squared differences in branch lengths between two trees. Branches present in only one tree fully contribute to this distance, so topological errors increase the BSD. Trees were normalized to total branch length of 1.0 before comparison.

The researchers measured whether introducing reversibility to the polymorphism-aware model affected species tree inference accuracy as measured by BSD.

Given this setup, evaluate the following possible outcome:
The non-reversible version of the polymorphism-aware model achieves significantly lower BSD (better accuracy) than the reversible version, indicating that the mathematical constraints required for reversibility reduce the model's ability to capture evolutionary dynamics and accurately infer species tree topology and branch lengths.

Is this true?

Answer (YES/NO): NO